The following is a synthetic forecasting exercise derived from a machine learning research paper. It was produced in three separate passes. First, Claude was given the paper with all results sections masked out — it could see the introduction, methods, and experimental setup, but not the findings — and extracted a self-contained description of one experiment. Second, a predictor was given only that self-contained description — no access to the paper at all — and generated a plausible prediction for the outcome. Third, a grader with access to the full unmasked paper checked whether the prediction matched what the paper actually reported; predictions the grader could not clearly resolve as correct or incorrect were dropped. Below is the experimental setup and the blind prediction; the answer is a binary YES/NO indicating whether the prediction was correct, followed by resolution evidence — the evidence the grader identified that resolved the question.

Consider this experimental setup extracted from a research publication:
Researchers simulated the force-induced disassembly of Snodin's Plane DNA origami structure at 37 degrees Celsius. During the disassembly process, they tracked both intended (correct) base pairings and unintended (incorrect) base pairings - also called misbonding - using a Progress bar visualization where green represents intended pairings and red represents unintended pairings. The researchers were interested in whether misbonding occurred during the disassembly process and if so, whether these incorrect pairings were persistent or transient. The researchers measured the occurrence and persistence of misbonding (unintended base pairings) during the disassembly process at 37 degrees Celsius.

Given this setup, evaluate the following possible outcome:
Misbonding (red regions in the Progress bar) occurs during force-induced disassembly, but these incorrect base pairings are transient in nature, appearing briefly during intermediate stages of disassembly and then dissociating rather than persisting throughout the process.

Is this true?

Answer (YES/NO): YES